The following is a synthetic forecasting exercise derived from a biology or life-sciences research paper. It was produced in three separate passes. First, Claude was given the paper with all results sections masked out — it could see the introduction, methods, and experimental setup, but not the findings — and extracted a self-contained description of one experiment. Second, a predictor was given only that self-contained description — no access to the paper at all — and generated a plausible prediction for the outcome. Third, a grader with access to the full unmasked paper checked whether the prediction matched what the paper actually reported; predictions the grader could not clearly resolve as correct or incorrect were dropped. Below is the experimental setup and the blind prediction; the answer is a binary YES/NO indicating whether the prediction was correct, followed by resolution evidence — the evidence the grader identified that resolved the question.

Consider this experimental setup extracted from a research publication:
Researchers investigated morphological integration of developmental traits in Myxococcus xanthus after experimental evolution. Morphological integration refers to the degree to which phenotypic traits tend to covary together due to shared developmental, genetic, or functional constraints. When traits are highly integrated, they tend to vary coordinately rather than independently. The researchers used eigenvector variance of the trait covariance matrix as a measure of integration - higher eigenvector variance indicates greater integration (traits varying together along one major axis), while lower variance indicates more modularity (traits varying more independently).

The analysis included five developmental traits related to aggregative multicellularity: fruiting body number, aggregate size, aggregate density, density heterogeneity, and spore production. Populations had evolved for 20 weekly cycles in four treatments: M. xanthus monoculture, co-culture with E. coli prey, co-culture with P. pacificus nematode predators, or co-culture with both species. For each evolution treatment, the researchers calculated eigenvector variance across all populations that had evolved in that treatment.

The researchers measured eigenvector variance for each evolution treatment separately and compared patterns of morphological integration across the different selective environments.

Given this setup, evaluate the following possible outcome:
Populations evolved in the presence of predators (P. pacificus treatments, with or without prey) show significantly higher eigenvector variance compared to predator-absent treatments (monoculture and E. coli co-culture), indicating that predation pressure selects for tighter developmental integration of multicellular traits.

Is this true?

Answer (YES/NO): NO